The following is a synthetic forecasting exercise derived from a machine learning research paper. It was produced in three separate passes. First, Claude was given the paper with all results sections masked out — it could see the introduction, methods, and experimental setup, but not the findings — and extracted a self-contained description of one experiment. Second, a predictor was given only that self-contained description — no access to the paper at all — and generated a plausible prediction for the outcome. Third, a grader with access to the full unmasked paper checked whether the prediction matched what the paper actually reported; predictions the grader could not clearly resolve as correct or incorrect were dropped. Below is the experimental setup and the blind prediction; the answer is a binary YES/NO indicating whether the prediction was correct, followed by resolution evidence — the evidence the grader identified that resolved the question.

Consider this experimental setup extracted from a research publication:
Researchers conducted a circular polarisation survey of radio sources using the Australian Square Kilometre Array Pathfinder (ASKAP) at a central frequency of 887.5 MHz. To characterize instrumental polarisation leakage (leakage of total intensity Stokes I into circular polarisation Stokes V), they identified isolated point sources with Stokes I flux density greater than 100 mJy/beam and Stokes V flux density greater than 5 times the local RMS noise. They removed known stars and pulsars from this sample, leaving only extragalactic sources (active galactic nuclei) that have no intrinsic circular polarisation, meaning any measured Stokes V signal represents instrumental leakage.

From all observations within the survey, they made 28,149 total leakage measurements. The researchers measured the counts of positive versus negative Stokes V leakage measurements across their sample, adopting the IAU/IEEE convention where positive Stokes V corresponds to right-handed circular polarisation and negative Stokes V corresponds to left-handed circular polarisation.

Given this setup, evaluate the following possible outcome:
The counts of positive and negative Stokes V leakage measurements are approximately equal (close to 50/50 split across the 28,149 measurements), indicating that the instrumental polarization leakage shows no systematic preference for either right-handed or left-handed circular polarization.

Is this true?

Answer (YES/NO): NO